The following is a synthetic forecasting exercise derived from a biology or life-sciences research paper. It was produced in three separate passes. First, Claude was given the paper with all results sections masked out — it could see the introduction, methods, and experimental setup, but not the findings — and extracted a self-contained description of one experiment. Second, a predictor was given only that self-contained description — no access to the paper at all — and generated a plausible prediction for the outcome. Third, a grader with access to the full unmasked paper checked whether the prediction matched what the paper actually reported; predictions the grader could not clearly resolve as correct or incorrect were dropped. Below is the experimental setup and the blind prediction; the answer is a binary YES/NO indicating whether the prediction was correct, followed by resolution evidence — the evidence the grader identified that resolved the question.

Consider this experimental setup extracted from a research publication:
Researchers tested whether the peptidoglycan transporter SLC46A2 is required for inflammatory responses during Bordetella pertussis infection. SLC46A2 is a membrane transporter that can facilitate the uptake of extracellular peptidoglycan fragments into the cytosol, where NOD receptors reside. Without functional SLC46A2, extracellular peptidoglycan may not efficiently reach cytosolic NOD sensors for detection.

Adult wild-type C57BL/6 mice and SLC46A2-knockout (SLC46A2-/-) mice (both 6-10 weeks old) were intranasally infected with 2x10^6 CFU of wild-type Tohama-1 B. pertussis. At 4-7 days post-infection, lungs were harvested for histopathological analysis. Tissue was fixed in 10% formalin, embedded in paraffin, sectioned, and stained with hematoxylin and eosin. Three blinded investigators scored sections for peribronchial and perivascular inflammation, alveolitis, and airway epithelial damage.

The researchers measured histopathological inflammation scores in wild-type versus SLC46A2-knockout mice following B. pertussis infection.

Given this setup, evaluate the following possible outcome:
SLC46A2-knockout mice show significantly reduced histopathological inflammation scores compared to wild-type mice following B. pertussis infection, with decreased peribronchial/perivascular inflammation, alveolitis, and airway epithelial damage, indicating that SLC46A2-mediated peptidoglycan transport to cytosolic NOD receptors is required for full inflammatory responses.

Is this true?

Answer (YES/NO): NO